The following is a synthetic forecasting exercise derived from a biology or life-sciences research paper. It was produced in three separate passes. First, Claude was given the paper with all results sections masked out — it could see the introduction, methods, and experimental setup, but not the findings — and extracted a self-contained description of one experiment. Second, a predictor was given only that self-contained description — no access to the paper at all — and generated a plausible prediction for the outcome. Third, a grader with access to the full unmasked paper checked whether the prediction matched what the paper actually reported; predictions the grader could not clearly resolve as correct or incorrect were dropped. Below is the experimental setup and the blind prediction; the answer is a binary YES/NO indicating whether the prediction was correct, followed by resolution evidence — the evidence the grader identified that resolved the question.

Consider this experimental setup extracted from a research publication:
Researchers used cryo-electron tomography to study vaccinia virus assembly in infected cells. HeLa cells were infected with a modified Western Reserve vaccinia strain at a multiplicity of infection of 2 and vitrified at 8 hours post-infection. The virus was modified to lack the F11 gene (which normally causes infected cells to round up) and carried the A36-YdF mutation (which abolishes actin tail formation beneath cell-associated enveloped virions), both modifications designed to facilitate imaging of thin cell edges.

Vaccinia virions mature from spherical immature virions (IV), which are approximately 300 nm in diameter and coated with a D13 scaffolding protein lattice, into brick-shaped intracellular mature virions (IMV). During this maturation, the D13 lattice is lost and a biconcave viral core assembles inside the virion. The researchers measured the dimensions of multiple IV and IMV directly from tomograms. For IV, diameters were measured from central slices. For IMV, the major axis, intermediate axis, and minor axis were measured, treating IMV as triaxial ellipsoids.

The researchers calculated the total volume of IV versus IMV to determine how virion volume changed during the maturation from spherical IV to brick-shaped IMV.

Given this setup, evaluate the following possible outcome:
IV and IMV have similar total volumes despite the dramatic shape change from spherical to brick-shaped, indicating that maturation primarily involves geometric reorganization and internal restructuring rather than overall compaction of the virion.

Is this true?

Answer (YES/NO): NO